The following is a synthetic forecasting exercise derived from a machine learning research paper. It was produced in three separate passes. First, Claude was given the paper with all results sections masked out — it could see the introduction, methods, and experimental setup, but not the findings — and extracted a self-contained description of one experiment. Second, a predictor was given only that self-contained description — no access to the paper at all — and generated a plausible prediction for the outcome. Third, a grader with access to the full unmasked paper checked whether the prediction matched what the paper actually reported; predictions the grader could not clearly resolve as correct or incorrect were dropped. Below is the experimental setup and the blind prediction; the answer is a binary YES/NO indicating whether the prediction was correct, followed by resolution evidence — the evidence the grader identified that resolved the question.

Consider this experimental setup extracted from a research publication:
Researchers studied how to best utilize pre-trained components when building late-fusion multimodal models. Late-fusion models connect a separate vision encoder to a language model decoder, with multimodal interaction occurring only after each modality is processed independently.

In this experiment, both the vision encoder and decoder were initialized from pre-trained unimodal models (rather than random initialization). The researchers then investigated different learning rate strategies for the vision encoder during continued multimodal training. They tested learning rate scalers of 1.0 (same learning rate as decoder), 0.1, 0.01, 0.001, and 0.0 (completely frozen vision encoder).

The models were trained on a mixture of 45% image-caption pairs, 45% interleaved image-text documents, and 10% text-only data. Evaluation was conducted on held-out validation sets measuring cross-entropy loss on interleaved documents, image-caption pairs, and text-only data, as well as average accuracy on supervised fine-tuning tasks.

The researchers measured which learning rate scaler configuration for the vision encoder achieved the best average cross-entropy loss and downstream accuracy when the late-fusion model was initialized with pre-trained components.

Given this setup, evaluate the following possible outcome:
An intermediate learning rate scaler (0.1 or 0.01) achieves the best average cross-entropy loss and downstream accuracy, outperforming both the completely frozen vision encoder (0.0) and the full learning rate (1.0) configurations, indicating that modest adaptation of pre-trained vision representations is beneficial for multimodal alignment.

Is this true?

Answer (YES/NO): NO